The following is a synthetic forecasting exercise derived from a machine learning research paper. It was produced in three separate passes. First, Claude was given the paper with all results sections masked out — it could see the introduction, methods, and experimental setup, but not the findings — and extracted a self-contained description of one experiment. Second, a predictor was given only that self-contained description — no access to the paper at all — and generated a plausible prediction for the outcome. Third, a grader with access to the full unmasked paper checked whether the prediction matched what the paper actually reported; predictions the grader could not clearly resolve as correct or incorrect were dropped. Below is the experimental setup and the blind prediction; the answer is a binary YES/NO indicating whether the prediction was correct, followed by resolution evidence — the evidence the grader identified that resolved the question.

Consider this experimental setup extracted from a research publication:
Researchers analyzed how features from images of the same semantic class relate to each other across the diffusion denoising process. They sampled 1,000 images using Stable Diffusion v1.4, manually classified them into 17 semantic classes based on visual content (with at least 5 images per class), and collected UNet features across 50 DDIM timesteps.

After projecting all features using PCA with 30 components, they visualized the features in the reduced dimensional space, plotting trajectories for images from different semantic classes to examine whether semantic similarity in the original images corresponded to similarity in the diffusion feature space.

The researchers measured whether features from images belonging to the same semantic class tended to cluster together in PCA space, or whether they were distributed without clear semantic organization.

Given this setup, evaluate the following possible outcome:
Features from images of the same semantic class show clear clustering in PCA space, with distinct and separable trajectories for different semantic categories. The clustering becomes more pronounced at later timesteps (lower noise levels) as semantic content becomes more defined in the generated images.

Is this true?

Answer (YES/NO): YES